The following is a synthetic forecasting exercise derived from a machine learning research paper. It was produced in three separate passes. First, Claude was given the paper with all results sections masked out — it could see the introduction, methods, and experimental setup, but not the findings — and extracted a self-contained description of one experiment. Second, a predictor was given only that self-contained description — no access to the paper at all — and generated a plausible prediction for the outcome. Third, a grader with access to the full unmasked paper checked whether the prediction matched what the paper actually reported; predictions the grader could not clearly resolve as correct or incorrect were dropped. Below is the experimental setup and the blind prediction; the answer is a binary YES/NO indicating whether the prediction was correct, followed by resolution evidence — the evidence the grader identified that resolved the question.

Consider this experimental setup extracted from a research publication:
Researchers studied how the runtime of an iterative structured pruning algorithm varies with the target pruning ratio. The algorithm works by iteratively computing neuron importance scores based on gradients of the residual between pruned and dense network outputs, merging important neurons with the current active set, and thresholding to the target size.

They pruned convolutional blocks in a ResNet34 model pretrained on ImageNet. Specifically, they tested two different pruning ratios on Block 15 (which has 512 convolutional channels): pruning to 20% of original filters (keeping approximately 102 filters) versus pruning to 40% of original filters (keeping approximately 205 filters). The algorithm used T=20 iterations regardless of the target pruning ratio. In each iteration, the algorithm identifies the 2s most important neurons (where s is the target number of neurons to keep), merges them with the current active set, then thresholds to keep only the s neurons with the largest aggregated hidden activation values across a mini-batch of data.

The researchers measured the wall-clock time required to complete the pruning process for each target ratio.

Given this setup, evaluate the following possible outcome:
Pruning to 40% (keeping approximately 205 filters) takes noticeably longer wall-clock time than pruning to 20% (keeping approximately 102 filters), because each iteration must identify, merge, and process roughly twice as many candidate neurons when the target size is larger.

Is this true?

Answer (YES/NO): NO